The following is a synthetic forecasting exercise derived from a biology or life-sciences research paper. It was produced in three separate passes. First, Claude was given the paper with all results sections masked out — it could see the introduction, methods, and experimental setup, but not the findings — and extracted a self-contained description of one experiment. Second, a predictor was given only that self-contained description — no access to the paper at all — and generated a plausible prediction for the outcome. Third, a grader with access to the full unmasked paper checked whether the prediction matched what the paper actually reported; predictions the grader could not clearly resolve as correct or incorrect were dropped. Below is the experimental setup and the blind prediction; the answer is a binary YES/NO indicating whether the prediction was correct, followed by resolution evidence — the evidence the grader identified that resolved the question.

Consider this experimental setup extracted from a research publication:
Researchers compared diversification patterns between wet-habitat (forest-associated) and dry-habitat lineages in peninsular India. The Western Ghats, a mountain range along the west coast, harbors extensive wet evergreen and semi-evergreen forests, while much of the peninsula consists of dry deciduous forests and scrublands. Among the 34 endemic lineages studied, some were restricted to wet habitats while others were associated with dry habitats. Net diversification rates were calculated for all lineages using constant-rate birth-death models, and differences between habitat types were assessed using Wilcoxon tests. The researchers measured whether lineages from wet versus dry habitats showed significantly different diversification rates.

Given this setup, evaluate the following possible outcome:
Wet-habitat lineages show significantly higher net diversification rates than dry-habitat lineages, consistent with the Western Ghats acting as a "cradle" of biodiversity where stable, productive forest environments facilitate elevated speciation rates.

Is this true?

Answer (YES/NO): NO